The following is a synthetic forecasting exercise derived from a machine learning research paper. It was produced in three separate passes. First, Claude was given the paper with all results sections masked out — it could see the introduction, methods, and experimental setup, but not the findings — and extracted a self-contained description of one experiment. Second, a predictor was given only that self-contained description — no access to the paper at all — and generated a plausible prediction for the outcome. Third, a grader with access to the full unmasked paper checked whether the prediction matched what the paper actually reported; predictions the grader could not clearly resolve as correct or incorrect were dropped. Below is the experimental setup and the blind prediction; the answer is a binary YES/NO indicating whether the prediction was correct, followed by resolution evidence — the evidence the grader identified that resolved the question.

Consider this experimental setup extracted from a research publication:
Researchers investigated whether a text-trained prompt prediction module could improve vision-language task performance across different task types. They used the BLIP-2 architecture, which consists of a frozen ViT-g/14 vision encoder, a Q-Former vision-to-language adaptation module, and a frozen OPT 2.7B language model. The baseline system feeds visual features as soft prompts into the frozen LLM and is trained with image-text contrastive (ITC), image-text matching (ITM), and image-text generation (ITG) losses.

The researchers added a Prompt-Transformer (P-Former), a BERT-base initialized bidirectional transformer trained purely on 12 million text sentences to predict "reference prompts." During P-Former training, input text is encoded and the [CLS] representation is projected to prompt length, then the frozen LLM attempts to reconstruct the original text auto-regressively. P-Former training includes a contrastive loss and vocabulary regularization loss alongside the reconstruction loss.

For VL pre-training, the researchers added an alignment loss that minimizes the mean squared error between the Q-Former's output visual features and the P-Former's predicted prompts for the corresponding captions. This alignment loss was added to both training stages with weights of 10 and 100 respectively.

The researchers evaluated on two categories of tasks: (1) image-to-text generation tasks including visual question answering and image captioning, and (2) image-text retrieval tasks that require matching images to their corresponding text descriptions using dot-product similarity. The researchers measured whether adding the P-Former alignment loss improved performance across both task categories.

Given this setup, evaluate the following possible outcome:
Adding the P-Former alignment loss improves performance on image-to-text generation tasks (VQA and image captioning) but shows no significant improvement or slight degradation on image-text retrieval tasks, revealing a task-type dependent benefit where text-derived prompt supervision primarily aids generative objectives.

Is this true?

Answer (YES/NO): NO